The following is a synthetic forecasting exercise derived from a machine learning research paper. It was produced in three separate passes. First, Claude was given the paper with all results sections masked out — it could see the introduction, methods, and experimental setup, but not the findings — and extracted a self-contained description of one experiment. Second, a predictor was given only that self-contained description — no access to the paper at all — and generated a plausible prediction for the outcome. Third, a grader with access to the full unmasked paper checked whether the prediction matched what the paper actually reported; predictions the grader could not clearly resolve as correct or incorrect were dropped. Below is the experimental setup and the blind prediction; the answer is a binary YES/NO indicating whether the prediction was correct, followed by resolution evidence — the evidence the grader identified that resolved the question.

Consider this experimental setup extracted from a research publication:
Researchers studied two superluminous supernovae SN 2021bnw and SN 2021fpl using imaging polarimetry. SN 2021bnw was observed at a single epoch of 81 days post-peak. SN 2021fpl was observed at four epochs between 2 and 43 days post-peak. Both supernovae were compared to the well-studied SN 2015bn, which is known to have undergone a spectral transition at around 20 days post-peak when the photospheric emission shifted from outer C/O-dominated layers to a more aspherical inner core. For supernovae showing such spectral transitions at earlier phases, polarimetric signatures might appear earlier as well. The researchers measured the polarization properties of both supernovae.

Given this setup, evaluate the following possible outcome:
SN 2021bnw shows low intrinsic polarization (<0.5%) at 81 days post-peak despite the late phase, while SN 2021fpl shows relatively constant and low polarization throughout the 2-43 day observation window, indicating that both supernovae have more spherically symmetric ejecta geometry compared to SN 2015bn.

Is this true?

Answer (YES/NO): NO